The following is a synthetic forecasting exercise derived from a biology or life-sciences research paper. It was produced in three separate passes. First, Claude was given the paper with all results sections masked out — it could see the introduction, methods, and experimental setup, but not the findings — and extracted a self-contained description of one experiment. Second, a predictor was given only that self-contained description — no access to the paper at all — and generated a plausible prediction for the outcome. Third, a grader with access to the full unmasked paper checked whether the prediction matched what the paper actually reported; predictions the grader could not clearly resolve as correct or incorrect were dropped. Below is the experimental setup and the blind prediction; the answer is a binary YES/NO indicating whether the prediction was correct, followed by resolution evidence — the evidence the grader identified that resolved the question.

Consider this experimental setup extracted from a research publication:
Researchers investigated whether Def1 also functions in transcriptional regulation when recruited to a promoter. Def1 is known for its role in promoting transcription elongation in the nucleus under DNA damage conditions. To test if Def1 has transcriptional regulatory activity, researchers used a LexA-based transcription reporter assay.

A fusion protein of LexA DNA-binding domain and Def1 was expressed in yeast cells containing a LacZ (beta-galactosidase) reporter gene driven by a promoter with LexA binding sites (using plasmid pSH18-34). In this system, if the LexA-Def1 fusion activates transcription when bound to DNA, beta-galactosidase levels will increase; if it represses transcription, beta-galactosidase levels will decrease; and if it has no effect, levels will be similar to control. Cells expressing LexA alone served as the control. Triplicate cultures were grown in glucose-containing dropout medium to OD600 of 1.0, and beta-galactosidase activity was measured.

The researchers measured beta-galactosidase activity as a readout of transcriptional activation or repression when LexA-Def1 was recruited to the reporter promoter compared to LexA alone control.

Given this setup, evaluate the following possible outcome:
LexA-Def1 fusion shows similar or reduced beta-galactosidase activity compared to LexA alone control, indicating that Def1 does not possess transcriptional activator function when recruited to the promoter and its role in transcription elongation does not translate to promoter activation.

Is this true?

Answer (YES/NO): YES